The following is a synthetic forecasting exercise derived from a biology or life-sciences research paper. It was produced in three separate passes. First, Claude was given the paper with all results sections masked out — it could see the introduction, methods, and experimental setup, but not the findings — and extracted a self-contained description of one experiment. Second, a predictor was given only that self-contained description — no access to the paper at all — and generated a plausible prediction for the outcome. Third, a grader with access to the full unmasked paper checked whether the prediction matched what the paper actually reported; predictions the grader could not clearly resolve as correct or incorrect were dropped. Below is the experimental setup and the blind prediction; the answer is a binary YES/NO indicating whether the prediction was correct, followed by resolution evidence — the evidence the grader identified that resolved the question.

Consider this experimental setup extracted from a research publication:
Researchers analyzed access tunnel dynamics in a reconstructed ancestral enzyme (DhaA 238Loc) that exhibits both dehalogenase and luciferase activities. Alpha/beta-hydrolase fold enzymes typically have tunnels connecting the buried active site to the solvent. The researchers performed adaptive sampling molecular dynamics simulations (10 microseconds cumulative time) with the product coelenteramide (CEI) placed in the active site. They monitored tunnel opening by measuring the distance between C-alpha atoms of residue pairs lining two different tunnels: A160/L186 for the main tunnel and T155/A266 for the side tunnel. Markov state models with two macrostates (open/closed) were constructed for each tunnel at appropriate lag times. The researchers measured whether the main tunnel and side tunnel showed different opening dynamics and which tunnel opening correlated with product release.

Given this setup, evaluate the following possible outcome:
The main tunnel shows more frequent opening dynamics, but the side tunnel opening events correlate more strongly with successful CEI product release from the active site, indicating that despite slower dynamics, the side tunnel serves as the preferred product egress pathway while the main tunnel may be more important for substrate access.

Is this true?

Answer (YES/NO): YES